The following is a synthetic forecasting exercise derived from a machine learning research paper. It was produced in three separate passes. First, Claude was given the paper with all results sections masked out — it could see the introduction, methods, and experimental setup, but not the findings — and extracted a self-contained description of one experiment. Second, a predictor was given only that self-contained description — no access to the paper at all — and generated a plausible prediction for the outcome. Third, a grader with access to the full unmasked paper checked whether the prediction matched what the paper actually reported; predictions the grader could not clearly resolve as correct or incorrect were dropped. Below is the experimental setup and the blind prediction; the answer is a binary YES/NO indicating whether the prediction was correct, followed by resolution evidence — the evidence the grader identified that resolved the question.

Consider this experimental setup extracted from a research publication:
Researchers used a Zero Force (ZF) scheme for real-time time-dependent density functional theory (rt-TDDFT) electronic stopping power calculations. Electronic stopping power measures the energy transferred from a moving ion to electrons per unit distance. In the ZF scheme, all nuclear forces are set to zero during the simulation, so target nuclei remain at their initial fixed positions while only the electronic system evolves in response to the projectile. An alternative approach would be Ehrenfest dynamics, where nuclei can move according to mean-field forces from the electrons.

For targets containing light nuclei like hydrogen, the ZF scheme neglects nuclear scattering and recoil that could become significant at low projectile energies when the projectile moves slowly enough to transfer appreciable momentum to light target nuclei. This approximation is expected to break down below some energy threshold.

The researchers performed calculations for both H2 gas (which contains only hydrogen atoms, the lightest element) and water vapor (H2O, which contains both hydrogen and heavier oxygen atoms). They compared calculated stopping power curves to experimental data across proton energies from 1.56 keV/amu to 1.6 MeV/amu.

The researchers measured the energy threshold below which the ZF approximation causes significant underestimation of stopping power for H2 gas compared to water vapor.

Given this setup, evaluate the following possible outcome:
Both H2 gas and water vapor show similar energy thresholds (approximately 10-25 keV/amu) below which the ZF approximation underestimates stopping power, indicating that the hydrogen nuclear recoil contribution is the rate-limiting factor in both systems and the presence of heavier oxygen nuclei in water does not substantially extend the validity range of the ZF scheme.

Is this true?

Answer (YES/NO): NO